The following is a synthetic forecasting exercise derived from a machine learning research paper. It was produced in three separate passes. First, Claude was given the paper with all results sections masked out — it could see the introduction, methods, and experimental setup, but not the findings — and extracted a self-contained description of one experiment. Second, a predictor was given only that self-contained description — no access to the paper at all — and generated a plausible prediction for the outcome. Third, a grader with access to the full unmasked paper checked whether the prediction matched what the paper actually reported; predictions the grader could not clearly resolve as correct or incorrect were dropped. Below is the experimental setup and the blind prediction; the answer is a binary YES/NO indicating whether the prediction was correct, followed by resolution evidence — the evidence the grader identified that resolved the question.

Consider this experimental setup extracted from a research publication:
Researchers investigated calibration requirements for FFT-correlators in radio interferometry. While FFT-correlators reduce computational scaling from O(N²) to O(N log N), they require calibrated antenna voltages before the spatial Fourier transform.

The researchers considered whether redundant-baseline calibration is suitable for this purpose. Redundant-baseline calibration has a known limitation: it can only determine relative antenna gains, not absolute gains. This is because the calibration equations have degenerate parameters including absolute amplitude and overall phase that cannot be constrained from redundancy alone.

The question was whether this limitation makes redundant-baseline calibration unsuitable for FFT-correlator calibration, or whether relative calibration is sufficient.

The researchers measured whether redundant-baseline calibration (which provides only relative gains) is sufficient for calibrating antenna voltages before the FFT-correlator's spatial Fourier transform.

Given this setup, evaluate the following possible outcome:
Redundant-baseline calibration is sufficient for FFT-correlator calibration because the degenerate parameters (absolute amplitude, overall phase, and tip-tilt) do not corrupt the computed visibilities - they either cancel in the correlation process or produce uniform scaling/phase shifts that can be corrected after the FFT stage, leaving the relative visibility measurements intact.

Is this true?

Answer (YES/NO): YES